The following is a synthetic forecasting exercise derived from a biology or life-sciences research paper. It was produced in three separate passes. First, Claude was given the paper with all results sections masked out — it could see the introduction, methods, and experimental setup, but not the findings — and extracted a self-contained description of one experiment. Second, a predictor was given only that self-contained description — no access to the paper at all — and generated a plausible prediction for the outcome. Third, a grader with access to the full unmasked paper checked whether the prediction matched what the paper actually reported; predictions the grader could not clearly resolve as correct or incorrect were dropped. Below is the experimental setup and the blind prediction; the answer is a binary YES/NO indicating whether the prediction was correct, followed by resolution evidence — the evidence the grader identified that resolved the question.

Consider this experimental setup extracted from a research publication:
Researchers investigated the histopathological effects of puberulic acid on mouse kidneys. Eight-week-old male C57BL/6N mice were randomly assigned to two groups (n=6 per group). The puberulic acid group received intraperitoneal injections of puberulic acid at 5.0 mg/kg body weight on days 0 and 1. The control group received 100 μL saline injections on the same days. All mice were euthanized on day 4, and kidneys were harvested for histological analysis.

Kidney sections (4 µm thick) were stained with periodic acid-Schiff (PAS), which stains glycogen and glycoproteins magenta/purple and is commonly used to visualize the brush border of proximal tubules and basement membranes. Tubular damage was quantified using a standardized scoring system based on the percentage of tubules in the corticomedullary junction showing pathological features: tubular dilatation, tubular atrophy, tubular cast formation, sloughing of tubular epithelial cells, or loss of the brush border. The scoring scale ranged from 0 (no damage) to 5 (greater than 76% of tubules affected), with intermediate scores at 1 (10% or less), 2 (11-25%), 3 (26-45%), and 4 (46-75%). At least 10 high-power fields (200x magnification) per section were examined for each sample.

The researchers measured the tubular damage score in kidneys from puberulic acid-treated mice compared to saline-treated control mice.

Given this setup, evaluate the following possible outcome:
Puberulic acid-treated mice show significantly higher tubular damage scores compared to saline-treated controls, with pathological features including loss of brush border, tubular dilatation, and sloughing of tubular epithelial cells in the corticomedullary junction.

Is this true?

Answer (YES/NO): YES